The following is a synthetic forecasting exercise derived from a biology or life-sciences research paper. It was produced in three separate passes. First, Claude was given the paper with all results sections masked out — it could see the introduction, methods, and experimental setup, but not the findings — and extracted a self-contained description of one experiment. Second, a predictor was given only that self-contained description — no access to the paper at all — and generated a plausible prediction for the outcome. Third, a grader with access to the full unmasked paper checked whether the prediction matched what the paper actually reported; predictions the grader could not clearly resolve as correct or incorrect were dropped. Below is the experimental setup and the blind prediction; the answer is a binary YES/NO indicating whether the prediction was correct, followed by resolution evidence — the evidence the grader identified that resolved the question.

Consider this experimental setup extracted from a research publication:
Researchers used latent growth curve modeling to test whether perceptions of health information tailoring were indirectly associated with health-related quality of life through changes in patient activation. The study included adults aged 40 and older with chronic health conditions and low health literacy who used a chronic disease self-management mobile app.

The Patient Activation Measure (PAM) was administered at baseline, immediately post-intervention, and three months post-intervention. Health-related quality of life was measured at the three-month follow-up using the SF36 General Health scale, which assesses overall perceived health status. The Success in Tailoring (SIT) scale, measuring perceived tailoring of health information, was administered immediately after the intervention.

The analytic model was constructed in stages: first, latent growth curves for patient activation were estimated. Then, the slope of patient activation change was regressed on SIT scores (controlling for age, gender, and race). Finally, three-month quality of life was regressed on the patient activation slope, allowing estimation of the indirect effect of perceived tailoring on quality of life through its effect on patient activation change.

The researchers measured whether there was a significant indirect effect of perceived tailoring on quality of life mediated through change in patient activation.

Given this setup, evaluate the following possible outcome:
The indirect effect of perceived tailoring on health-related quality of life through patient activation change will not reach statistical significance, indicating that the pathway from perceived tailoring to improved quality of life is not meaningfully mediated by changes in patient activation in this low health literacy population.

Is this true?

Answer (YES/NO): NO